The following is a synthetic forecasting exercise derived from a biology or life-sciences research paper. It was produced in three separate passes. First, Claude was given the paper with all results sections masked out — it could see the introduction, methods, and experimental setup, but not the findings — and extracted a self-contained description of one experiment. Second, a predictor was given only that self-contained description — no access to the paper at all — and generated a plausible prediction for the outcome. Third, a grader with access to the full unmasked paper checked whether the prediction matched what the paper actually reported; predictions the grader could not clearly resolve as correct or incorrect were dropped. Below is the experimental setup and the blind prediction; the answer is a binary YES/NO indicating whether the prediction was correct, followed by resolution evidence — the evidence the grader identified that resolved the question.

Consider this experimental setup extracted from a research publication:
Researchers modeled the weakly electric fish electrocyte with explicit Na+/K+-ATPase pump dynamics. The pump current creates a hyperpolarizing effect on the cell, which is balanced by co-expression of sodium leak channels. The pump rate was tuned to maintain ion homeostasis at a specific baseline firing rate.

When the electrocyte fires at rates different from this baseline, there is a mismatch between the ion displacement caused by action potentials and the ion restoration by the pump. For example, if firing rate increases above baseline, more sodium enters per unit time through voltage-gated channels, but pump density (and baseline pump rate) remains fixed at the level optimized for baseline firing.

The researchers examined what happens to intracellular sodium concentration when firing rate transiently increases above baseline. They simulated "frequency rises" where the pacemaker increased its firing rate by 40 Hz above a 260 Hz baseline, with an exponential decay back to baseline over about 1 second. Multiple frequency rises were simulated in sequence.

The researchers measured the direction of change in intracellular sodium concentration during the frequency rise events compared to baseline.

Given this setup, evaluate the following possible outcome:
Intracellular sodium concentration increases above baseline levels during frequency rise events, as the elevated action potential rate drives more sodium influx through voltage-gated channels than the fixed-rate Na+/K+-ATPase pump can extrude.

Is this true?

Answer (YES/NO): YES